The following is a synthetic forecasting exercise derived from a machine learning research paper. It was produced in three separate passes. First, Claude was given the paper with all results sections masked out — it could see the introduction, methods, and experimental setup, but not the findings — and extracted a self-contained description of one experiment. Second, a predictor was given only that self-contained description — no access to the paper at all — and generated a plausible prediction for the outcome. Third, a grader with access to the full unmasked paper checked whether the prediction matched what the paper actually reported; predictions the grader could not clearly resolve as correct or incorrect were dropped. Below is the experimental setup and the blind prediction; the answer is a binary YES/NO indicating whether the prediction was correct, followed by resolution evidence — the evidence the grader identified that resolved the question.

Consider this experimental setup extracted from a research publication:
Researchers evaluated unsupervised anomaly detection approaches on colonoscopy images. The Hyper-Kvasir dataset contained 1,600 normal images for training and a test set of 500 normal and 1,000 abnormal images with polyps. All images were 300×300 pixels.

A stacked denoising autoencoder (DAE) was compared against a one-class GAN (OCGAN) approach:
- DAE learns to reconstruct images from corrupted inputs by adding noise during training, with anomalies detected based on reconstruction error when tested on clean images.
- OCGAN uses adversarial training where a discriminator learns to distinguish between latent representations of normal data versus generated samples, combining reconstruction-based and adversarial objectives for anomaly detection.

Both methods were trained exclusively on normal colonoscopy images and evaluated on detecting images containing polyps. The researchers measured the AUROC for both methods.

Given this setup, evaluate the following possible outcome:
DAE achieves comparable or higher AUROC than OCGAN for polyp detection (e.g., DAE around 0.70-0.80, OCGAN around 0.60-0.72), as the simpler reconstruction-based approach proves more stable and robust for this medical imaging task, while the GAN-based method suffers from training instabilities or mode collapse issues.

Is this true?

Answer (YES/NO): NO